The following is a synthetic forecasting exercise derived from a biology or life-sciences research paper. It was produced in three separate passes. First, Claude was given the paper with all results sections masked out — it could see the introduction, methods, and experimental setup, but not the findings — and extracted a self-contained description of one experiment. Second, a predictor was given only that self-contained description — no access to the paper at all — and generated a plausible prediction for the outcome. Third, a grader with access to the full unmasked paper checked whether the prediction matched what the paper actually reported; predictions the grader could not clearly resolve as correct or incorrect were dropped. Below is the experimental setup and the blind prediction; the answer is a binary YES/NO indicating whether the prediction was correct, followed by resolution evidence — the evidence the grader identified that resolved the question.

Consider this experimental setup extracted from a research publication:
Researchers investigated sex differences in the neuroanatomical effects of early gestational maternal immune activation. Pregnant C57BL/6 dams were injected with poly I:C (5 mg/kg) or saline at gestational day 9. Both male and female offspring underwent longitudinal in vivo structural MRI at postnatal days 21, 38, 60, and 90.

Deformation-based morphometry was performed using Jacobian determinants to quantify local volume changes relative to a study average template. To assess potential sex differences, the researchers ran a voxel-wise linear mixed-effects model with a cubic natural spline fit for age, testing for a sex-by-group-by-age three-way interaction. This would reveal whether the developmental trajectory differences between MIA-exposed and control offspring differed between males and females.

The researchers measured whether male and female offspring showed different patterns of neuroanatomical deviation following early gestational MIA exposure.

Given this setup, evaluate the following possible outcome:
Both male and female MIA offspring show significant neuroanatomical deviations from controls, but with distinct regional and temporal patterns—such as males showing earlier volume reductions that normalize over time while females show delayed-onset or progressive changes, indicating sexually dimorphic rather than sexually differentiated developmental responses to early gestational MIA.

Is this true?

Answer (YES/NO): NO